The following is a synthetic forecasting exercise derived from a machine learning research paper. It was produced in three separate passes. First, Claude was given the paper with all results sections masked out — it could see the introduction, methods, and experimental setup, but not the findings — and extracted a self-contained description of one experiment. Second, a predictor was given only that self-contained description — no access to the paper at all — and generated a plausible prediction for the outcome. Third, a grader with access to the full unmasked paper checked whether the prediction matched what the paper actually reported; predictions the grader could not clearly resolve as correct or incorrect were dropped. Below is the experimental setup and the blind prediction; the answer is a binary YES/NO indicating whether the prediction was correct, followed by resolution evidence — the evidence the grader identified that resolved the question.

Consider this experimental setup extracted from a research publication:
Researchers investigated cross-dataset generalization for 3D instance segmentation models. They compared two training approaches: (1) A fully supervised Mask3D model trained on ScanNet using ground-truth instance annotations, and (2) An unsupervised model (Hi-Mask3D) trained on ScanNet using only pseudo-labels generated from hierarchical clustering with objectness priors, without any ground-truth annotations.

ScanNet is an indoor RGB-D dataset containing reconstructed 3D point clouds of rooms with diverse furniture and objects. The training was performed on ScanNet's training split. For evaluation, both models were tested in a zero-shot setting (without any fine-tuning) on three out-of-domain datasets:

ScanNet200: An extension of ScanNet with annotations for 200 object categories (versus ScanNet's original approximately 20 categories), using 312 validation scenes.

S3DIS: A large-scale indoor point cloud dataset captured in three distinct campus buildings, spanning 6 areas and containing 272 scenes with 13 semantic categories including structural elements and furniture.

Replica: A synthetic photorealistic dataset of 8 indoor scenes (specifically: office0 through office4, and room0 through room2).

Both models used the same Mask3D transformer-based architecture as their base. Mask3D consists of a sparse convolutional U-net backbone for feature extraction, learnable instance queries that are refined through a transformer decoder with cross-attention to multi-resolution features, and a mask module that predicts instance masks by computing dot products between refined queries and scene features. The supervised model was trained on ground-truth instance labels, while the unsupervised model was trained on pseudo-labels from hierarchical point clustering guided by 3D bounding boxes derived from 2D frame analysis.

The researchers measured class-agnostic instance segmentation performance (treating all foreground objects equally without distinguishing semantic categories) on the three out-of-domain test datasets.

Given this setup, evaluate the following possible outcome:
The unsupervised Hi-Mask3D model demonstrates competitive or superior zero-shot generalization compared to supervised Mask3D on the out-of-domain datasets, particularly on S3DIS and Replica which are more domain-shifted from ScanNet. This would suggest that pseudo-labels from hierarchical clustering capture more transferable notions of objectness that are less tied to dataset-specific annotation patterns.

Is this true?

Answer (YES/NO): NO